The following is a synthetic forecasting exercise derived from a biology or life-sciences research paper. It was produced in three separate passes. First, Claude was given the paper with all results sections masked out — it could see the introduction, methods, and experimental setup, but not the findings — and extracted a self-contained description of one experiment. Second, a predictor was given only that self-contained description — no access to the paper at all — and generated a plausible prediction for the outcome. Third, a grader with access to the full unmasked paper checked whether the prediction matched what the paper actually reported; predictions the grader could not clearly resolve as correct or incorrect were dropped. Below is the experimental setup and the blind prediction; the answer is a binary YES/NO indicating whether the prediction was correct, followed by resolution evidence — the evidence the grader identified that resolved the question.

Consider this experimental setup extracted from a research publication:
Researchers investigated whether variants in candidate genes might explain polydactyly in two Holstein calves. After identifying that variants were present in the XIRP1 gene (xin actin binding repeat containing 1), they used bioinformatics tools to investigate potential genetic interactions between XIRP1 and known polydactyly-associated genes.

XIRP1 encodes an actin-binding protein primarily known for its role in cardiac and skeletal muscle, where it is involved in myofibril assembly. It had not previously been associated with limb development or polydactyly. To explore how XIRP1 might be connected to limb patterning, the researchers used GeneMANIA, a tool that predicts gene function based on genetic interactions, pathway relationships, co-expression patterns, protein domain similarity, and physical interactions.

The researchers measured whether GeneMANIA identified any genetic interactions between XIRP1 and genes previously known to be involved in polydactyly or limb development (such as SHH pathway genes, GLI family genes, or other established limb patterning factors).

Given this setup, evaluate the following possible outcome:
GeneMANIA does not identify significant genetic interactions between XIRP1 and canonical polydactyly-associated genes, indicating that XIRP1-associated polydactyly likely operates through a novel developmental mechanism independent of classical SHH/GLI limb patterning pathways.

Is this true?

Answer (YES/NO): NO